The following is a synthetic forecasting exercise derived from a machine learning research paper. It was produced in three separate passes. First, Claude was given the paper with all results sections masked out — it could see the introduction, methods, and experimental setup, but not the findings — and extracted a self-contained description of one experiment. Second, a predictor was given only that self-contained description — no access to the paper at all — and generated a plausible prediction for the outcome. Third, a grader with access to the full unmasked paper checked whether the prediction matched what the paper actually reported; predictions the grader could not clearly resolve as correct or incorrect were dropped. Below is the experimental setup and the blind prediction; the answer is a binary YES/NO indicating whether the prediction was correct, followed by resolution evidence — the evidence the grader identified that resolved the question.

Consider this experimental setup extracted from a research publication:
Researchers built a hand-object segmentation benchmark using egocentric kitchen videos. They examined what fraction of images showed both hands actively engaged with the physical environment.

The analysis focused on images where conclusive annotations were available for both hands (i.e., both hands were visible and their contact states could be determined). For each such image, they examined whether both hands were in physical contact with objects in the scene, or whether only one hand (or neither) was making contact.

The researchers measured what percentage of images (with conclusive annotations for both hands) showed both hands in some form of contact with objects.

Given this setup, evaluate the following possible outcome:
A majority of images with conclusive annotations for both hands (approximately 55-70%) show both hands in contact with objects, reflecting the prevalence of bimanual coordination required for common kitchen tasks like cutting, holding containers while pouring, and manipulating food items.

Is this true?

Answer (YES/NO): NO